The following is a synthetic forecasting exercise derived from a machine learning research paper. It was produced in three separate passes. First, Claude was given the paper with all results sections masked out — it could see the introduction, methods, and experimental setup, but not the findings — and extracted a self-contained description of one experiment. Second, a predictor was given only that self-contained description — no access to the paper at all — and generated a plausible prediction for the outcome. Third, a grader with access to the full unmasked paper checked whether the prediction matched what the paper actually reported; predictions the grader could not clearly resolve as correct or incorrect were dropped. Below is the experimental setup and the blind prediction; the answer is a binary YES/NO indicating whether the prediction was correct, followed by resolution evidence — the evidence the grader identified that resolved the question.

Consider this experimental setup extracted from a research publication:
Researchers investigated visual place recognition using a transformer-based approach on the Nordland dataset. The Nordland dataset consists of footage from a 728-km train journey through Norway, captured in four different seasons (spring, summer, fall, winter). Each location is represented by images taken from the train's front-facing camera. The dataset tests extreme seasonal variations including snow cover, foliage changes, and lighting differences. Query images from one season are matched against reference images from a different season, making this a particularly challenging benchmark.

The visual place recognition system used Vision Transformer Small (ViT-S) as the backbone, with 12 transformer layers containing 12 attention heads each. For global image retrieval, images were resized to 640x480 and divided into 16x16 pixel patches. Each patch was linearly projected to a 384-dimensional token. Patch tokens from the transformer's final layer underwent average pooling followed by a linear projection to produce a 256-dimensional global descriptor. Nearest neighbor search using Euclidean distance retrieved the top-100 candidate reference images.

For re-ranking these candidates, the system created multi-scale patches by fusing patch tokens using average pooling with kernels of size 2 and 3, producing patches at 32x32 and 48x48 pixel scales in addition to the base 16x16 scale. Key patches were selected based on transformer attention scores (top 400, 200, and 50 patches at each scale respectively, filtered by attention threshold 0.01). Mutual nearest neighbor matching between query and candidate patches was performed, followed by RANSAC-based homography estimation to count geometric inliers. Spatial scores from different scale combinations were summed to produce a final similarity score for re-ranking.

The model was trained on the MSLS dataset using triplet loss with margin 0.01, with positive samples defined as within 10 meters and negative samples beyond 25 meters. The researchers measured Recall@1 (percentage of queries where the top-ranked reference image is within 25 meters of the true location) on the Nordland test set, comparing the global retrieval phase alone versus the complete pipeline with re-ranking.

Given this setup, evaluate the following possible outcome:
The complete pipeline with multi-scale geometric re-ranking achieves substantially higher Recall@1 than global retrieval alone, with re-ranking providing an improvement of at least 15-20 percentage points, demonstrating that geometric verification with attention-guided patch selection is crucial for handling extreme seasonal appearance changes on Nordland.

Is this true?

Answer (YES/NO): YES